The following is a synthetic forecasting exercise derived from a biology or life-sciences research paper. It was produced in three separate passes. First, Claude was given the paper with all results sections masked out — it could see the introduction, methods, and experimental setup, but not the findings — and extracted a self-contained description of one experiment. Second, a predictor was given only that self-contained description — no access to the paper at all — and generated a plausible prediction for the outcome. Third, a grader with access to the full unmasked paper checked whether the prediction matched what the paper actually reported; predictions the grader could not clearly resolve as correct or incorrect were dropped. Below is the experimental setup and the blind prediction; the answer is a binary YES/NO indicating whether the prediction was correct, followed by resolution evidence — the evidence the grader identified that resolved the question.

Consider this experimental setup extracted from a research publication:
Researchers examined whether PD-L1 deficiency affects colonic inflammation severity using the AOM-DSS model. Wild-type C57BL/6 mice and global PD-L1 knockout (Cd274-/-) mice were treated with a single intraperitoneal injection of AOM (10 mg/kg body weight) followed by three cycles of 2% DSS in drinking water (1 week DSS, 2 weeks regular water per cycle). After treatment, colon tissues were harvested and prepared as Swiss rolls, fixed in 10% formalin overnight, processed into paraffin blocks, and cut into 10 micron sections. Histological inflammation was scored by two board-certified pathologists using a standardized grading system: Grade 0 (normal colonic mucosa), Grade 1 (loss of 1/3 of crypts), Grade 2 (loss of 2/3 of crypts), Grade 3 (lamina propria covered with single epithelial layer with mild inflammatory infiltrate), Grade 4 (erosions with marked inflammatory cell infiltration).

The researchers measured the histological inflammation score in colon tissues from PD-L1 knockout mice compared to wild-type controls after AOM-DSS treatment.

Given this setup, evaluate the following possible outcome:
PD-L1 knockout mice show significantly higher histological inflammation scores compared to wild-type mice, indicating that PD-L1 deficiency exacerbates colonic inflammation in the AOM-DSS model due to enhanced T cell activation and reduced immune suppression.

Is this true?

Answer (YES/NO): NO